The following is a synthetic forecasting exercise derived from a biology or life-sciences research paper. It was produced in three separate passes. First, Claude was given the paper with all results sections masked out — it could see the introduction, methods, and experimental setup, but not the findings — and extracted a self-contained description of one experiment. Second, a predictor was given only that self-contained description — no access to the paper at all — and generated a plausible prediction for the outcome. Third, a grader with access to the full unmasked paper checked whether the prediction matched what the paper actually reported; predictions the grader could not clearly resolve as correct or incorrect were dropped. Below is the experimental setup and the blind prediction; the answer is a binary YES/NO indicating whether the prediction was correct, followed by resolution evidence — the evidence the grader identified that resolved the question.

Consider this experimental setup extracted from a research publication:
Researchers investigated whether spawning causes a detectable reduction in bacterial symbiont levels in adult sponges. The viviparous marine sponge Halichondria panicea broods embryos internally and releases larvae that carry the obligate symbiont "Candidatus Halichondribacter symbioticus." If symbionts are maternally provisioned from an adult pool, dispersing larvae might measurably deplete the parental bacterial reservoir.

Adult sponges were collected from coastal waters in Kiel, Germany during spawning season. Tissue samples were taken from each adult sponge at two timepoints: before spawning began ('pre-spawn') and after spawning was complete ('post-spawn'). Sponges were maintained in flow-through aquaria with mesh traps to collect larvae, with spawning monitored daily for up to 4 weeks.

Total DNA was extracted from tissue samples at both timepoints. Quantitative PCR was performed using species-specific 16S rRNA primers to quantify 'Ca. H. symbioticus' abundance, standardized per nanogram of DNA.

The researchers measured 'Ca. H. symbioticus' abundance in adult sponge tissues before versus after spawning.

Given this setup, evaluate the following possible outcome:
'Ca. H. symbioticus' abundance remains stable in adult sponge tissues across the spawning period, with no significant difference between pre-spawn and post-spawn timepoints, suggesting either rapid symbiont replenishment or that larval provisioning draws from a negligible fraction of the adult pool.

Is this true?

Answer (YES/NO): NO